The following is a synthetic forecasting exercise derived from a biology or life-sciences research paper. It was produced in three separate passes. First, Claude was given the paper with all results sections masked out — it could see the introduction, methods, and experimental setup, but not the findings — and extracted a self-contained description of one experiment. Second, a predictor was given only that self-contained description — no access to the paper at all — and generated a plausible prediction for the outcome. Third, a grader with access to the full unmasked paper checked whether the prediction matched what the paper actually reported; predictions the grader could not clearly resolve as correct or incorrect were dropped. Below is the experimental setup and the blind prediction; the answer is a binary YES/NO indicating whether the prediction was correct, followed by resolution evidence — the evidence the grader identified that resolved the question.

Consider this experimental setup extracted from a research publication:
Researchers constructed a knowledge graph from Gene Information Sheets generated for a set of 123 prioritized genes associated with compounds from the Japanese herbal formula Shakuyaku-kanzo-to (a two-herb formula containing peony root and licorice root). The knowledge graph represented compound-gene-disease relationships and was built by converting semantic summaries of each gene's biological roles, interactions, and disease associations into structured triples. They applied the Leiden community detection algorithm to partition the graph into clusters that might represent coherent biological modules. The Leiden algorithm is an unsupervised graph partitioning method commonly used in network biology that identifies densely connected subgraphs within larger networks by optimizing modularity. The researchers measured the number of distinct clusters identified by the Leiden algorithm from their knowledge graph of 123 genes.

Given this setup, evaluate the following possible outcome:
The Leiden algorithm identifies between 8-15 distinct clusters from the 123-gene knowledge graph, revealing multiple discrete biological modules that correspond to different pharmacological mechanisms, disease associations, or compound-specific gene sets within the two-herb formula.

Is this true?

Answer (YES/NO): NO